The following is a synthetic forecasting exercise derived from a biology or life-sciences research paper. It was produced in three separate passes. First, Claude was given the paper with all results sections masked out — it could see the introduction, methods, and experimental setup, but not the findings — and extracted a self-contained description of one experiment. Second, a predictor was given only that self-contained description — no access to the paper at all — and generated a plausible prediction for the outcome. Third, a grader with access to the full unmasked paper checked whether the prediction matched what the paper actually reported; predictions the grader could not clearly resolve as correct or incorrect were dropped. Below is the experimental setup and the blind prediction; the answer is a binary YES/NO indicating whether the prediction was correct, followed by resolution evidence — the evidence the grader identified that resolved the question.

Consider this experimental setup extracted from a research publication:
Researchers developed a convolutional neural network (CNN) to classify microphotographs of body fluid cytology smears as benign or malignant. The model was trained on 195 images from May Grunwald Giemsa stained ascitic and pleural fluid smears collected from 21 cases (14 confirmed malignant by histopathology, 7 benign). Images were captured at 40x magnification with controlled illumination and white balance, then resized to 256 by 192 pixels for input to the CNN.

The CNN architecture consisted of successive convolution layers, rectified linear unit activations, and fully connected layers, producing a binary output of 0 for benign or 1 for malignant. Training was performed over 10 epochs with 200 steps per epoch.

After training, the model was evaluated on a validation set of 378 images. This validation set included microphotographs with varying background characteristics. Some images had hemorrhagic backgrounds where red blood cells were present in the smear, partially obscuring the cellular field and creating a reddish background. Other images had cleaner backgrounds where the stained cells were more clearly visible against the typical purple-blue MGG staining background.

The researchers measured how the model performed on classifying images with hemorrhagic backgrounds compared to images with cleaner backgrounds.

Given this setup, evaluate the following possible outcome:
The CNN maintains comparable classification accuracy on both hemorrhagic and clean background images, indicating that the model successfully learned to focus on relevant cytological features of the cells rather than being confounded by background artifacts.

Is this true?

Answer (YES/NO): NO